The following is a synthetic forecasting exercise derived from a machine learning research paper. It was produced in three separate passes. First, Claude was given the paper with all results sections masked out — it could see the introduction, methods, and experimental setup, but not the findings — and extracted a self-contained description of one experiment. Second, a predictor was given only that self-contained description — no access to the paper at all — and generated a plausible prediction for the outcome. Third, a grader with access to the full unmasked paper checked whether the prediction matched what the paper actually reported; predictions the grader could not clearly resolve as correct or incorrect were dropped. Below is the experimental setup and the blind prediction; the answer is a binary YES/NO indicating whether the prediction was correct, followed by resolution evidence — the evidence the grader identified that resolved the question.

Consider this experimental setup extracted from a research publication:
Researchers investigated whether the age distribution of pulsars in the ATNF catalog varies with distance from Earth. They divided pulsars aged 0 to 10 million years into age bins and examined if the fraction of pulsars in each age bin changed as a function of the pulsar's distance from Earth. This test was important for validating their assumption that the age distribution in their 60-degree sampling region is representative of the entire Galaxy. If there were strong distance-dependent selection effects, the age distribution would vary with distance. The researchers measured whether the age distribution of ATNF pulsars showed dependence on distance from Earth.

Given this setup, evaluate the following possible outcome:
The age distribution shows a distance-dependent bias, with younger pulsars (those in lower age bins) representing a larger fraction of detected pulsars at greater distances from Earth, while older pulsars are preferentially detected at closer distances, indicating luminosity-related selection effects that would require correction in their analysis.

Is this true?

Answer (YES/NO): NO